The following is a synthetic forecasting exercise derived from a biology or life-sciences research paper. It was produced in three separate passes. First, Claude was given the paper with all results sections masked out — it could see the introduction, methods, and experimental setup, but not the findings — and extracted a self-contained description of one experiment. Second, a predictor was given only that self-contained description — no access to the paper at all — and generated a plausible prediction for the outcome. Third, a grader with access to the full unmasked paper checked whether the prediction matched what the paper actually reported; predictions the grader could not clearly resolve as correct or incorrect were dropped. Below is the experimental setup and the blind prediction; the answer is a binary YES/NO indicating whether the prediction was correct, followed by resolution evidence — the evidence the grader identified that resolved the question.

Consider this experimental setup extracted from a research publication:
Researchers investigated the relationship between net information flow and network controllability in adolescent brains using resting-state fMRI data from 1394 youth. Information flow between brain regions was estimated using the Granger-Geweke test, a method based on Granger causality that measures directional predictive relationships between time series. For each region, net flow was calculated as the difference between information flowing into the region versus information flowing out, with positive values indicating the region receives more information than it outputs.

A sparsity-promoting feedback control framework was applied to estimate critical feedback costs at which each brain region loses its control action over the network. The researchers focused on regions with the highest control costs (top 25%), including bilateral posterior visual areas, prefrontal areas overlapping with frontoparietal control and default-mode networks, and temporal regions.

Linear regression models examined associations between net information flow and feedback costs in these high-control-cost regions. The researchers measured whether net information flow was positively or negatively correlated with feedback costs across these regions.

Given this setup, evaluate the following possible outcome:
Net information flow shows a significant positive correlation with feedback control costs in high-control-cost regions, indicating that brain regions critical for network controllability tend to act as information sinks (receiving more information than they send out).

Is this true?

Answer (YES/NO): NO